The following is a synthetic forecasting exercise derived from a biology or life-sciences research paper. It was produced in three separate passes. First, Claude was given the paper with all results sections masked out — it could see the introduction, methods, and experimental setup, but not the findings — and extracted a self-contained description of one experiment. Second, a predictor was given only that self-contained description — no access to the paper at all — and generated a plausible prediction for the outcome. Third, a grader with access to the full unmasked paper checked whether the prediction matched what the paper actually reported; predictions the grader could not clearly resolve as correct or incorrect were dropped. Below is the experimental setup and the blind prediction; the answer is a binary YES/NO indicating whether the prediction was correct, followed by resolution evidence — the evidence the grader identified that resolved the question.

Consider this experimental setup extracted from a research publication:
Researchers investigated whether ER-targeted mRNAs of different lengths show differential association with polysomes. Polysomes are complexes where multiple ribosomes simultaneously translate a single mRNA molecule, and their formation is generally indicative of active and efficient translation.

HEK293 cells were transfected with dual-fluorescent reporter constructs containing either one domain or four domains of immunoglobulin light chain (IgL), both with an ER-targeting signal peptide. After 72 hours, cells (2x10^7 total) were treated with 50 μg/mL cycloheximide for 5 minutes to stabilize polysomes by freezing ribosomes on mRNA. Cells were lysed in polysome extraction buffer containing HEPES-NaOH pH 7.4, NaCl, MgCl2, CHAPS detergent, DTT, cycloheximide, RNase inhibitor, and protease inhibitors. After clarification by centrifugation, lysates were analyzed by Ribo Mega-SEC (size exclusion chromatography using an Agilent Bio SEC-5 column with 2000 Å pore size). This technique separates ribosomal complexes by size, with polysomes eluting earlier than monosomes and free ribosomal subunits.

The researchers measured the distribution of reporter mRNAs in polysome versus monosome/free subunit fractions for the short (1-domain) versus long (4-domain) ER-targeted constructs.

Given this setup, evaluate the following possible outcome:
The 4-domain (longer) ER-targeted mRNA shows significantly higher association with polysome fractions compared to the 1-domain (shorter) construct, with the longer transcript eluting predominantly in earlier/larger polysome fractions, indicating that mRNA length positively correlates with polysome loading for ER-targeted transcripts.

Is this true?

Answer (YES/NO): YES